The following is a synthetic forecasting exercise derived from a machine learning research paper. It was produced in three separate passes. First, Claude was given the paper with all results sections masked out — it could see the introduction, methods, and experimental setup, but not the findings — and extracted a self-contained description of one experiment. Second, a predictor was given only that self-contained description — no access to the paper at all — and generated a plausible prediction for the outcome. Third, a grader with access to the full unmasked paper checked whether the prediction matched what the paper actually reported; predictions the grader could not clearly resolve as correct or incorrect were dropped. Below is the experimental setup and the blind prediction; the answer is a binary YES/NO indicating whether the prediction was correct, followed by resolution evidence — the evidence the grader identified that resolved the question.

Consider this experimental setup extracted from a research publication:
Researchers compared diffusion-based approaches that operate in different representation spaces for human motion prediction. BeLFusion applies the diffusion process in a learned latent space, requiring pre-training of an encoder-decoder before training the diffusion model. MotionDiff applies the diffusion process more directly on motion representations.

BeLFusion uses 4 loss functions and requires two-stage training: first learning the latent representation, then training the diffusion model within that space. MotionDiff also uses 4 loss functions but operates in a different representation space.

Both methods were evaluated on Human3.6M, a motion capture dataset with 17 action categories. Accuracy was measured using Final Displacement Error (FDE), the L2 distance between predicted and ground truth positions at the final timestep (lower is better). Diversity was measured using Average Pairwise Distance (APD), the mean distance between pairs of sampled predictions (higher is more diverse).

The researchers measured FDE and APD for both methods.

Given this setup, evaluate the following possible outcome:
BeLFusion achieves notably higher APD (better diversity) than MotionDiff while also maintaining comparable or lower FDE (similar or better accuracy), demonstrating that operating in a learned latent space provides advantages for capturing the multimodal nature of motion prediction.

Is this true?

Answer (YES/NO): NO